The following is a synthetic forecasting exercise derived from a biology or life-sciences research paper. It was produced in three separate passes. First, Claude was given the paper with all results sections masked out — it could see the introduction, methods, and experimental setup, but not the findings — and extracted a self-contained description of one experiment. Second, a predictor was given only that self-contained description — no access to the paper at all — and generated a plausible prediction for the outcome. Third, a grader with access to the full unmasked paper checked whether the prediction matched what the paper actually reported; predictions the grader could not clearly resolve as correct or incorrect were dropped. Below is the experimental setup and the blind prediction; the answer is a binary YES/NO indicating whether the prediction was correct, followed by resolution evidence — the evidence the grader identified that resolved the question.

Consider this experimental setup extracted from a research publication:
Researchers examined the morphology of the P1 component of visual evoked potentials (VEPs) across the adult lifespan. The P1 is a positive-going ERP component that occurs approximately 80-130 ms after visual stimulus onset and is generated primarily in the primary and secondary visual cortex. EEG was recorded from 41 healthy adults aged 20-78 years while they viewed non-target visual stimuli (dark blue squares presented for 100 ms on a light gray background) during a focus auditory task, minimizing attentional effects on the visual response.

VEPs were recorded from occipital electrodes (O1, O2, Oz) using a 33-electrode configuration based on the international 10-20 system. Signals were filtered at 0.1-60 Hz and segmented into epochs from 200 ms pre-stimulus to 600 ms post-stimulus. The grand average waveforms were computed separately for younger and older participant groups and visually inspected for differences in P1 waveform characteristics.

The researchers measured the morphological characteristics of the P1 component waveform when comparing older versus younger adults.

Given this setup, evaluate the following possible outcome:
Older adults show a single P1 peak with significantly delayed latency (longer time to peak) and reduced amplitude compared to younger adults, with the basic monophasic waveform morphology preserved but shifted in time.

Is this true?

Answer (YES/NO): NO